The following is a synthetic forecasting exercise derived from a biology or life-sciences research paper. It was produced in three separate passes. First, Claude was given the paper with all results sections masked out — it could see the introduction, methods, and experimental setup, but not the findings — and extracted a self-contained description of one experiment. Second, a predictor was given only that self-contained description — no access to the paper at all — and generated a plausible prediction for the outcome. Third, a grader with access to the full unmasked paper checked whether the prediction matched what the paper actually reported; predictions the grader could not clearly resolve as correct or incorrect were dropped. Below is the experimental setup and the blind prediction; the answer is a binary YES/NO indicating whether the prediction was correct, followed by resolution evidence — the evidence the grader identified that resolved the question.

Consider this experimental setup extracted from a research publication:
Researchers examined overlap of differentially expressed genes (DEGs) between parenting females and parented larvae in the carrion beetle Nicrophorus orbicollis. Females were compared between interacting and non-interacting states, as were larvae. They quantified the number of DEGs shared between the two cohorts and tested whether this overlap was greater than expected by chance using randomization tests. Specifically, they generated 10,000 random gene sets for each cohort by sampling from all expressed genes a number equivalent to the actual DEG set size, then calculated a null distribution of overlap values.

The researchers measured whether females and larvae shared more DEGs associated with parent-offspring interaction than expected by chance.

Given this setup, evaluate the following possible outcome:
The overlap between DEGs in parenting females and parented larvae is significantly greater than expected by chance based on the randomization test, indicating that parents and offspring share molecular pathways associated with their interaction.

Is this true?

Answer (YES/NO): NO